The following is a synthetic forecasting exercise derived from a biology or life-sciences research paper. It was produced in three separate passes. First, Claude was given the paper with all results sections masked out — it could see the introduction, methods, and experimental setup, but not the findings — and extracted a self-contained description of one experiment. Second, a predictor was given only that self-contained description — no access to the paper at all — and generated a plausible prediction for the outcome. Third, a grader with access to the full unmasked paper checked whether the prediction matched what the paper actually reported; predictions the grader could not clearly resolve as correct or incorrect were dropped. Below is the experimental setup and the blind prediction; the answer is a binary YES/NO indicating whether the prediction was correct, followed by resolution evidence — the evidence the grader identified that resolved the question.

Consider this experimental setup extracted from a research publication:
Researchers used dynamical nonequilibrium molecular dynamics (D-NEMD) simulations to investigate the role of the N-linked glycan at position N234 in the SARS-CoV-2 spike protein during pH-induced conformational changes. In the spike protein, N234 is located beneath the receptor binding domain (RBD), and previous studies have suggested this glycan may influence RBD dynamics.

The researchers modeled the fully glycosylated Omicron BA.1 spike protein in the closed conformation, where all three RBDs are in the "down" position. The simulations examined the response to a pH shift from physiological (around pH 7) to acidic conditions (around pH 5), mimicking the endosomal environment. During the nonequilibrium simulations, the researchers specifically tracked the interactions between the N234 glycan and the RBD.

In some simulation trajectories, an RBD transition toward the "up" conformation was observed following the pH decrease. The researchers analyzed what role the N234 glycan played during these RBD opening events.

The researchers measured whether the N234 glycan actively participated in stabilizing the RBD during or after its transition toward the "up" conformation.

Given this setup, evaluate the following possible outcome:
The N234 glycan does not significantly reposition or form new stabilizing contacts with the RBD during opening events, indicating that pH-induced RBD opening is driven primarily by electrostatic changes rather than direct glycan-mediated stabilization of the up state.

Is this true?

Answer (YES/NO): NO